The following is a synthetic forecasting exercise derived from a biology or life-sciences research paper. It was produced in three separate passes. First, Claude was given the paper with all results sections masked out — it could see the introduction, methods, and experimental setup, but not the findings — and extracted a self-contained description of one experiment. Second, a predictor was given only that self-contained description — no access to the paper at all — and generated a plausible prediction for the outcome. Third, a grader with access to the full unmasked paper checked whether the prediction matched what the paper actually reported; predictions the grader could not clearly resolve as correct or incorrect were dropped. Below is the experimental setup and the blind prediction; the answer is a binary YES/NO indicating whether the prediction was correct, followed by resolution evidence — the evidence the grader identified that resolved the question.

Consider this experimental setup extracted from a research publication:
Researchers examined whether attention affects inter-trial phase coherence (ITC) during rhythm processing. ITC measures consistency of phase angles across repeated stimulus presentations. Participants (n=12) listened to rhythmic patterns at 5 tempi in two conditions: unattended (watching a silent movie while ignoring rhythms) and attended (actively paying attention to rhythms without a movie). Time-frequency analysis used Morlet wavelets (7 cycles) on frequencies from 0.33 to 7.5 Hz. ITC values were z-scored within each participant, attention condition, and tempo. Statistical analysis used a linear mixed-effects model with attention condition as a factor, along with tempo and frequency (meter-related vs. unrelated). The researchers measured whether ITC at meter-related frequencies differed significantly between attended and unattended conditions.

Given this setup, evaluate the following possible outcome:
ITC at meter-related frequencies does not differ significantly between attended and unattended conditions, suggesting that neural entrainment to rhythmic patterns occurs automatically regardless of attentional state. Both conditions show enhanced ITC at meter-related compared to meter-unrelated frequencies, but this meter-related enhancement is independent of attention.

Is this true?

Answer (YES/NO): YES